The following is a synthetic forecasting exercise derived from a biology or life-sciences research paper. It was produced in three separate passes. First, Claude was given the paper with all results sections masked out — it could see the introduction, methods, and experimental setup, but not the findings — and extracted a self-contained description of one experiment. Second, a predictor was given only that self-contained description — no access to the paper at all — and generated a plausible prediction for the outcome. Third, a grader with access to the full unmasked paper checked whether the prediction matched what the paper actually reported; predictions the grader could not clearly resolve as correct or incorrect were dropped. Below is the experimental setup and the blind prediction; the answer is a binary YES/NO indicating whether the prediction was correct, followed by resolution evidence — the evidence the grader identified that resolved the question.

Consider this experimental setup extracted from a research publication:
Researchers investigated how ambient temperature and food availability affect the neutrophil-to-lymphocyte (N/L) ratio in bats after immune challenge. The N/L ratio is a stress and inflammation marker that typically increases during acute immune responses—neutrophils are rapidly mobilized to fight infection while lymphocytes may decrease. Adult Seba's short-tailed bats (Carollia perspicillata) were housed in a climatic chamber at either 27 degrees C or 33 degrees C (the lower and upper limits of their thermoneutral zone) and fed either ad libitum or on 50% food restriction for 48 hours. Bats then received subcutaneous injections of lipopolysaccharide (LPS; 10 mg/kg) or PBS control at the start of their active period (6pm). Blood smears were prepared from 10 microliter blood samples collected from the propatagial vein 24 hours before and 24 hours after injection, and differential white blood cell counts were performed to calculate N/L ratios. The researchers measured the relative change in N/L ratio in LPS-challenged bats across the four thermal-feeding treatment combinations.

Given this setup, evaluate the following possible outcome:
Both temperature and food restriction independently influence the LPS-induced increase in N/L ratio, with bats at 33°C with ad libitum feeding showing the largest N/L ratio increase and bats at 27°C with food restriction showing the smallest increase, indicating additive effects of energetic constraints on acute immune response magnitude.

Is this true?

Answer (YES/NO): NO